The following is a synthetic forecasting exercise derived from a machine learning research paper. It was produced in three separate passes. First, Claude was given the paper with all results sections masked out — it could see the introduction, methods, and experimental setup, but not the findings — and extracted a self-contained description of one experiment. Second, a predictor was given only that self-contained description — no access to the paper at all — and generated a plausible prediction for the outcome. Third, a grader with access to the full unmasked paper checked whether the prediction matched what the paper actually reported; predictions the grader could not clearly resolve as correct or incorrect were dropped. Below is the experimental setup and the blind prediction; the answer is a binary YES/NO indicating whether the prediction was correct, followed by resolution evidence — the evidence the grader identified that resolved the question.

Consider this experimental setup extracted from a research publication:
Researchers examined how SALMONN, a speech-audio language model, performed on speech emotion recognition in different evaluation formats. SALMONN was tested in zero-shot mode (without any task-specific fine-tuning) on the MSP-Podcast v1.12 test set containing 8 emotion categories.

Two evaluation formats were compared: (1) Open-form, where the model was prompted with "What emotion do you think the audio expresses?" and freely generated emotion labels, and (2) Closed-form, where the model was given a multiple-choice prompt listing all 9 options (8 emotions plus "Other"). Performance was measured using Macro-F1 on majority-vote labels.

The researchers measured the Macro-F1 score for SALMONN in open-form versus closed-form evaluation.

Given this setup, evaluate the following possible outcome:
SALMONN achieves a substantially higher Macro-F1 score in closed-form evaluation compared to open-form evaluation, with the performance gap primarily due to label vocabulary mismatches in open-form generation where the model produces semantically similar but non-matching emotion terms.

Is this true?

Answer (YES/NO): NO